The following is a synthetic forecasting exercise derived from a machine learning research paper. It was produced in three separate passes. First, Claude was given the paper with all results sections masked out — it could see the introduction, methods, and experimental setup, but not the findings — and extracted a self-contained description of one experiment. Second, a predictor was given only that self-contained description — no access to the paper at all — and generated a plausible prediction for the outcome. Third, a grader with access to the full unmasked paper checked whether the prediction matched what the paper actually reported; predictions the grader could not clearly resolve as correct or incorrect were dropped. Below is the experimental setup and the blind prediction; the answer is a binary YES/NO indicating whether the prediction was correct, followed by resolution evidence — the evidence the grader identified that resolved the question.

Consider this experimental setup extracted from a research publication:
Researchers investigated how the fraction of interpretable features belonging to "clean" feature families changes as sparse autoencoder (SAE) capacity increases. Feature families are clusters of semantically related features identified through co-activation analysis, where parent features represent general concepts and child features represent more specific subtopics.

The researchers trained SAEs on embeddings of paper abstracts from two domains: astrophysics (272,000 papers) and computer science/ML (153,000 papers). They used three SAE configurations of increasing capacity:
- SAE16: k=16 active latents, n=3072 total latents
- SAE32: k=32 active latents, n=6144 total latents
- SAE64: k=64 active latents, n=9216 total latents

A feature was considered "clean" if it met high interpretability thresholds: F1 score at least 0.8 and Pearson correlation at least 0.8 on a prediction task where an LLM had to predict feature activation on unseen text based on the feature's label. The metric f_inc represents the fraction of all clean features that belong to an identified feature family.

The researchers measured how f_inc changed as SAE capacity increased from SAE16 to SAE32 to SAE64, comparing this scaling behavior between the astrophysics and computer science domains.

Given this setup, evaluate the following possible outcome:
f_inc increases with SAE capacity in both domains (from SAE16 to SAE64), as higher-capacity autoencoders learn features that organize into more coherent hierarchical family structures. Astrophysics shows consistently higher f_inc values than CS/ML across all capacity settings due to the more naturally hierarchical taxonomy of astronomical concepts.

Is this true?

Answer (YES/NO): NO